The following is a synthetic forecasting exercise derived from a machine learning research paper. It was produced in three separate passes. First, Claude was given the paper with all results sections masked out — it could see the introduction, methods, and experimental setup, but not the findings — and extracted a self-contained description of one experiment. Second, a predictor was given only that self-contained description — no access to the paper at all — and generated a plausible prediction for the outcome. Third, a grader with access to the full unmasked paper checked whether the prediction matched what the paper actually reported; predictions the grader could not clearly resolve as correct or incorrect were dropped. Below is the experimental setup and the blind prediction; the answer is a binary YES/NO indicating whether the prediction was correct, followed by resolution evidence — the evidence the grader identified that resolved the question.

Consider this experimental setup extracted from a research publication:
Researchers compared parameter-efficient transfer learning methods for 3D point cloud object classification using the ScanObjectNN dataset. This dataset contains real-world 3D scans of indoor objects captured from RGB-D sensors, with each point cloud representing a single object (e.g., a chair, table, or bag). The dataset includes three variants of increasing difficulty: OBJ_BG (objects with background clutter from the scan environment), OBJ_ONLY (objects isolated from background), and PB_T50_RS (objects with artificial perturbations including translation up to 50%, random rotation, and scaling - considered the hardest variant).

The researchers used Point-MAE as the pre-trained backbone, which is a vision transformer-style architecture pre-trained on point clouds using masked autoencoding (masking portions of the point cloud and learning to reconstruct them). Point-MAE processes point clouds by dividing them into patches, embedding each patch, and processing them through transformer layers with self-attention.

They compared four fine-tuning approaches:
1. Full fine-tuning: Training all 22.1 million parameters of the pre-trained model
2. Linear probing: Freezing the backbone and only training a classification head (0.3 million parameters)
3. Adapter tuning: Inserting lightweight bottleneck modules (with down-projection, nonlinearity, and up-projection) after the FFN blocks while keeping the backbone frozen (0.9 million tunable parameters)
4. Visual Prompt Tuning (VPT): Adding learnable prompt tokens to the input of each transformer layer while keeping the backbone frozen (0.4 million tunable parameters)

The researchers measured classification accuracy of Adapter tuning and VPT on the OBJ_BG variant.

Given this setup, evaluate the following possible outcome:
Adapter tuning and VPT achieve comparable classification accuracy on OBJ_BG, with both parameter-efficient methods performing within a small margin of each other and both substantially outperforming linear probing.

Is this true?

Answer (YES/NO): NO